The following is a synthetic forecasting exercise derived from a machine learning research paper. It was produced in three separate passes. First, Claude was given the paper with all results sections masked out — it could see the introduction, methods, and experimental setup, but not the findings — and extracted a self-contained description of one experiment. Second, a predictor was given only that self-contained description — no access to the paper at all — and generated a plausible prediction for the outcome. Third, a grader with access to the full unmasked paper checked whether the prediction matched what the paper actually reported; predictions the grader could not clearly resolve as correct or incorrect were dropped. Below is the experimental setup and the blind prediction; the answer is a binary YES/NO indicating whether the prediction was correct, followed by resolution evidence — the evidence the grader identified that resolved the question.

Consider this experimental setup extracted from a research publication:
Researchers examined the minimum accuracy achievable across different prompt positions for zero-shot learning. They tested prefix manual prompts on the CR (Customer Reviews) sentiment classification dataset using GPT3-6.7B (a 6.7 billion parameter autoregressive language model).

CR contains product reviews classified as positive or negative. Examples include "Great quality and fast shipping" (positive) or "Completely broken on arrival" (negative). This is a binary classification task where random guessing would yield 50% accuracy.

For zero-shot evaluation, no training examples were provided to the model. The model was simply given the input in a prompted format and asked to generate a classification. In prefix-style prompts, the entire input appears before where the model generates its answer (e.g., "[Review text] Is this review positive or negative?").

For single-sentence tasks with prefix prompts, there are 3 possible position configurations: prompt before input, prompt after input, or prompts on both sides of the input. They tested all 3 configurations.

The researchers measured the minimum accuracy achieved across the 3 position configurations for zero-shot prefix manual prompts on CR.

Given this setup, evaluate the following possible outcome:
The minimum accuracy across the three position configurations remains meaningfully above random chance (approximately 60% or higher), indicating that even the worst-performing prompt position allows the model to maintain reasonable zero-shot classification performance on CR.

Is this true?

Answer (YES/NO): NO